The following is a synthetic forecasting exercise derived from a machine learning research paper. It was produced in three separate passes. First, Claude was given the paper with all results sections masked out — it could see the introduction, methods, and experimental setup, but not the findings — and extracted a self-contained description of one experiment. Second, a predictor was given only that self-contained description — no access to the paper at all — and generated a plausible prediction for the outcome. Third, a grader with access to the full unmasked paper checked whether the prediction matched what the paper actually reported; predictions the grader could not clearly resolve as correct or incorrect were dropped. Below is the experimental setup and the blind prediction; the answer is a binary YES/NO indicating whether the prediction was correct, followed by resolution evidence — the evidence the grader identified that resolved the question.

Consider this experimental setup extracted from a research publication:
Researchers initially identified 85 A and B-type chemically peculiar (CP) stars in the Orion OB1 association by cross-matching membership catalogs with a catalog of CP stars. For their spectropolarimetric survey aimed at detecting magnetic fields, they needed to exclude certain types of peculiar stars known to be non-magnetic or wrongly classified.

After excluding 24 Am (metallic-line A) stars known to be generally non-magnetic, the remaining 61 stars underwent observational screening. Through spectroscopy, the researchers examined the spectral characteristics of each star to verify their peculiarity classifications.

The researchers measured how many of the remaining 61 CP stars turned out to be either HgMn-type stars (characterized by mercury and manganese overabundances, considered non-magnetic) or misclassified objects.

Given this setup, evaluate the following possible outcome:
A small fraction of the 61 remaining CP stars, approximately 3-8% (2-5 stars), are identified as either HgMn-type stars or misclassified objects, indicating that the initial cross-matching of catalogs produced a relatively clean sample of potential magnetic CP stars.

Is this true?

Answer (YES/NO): YES